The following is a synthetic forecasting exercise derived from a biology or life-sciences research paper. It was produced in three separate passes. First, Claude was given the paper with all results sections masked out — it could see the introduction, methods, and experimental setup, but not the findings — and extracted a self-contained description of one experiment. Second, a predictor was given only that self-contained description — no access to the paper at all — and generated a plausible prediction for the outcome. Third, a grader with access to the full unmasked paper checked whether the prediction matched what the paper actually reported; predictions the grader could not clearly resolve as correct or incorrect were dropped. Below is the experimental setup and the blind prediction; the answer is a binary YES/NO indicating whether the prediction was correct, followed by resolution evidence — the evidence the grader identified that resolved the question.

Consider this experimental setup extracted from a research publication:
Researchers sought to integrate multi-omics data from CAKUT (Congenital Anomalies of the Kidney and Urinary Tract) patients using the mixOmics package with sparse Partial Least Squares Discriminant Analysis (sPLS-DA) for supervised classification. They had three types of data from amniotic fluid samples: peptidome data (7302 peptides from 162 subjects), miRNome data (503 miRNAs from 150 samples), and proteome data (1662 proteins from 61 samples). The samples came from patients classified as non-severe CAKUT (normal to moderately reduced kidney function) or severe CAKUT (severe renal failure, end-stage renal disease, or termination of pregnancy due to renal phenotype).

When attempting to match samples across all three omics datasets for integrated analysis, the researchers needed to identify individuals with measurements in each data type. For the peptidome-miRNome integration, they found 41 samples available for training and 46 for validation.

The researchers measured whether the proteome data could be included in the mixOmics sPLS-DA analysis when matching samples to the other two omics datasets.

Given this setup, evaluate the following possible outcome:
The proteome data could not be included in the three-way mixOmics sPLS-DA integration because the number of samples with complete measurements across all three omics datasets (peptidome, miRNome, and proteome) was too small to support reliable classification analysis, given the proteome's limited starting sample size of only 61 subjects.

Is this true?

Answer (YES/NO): YES